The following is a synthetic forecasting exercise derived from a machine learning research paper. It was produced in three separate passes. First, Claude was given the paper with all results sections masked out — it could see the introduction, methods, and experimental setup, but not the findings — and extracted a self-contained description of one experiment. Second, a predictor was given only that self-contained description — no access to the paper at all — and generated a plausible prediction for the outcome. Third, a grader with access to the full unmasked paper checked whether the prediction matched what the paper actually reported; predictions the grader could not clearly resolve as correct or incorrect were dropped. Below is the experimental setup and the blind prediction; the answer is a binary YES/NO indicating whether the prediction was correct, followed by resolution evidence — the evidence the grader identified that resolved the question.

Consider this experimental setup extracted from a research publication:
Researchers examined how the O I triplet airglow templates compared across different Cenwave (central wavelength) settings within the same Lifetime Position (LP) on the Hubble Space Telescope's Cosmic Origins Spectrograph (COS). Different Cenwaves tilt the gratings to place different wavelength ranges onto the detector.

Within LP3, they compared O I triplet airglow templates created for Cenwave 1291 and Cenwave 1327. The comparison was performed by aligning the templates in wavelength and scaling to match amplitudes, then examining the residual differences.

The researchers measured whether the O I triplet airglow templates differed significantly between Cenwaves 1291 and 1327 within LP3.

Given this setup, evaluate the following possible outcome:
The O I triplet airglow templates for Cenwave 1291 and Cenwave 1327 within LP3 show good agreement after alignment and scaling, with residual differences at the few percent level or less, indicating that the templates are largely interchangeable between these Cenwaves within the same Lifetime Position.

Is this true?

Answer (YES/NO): YES